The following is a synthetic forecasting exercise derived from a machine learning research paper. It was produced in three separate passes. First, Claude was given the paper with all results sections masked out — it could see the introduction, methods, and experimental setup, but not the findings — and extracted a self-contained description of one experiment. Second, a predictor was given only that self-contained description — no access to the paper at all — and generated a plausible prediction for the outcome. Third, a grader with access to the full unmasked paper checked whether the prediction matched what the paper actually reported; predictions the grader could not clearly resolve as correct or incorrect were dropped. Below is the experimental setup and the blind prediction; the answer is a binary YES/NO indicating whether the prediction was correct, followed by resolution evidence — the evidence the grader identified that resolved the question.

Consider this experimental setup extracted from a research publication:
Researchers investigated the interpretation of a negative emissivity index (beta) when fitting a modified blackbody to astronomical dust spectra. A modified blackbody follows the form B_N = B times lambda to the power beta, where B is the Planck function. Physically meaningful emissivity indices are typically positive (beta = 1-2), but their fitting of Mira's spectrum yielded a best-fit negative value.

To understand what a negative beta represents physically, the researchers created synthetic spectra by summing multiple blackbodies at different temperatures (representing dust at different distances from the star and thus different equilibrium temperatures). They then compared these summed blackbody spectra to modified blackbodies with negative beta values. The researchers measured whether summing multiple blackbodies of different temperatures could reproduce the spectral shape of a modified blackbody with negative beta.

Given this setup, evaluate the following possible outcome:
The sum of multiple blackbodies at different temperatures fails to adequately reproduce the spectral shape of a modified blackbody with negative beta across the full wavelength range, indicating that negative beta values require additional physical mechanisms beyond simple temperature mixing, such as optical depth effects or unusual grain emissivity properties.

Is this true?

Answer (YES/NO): NO